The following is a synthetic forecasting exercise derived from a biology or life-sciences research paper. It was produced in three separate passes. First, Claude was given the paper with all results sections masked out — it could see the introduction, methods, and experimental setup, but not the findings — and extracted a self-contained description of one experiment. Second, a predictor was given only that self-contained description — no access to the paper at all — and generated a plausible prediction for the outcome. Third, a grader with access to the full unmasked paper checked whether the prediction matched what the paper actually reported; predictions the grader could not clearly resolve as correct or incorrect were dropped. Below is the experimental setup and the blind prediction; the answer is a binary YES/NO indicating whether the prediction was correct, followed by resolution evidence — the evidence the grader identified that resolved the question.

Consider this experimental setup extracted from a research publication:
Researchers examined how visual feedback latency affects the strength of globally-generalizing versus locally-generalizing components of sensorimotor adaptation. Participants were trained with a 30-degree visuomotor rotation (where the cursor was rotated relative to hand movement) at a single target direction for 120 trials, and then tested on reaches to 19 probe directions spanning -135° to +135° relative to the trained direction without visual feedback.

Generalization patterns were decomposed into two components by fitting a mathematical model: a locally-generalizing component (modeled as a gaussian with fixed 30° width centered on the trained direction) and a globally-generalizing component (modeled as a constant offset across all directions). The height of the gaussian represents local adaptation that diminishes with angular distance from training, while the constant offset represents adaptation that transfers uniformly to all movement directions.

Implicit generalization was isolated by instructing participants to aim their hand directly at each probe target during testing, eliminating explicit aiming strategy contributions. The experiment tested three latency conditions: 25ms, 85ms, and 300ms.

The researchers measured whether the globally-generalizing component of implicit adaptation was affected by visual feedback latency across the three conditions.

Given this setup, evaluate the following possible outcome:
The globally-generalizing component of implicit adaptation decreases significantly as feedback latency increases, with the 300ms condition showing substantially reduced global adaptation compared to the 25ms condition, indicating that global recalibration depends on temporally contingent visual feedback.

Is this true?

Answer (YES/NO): NO